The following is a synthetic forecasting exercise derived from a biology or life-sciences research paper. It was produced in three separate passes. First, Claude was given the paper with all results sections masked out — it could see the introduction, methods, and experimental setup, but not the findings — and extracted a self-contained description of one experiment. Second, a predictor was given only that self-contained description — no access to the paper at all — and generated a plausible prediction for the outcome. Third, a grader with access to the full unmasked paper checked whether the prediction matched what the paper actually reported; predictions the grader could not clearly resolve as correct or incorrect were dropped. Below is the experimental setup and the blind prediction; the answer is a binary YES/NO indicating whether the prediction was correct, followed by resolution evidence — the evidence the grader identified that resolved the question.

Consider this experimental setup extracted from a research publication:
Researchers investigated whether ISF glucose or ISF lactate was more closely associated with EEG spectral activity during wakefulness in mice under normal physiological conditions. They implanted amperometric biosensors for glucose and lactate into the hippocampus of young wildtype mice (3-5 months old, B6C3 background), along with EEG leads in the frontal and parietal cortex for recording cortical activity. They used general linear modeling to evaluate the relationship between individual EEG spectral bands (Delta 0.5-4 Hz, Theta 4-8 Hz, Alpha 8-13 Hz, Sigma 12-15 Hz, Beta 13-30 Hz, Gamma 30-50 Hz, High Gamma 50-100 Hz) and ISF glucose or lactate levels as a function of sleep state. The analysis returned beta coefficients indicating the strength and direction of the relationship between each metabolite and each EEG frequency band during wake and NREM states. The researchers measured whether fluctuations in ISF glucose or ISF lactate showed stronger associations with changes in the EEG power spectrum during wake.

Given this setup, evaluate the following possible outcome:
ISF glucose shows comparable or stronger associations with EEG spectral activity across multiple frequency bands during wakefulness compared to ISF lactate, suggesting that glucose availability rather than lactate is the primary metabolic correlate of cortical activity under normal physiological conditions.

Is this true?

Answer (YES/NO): NO